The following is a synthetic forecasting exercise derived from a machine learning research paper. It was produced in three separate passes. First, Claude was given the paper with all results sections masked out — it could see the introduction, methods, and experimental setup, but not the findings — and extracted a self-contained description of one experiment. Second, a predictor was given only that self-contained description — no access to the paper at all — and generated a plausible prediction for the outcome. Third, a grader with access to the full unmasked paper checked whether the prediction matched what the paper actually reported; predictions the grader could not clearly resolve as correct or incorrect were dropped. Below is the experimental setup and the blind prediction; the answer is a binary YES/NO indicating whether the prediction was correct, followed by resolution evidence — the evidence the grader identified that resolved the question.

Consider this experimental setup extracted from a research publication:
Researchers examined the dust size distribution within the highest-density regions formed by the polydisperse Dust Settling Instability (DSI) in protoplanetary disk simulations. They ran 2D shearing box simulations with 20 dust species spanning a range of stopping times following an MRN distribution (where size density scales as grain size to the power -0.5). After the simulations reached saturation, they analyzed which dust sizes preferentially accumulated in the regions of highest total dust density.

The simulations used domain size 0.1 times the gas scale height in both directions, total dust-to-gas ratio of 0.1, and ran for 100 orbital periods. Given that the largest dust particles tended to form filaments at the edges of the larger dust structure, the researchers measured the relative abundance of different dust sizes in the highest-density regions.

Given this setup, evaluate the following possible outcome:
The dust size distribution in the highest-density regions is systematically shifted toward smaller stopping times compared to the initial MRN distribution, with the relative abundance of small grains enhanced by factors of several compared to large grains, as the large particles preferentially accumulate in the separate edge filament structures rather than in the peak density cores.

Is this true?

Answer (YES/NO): NO